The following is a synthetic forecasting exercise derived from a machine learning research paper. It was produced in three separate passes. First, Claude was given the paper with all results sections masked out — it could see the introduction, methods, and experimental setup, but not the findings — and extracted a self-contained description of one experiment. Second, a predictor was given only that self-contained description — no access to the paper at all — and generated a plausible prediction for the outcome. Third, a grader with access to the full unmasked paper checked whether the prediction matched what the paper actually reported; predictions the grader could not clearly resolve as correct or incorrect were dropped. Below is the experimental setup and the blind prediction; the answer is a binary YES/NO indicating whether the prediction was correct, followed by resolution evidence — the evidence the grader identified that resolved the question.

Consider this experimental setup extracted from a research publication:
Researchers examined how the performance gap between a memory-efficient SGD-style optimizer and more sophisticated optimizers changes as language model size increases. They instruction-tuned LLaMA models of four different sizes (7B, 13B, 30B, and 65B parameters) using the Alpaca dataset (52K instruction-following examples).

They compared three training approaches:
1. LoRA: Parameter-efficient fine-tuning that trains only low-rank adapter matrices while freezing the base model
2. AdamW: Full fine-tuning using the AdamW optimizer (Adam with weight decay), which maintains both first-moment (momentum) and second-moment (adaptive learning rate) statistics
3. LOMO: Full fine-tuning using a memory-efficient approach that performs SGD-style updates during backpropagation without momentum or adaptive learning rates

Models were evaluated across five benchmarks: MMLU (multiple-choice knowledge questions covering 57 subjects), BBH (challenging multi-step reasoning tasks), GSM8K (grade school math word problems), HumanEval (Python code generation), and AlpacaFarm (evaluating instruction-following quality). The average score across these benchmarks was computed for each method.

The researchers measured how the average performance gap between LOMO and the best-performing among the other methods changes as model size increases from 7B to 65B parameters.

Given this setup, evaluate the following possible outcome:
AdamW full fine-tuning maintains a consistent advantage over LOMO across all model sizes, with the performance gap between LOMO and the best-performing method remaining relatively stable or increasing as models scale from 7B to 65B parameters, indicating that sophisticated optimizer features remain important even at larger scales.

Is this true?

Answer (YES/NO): NO